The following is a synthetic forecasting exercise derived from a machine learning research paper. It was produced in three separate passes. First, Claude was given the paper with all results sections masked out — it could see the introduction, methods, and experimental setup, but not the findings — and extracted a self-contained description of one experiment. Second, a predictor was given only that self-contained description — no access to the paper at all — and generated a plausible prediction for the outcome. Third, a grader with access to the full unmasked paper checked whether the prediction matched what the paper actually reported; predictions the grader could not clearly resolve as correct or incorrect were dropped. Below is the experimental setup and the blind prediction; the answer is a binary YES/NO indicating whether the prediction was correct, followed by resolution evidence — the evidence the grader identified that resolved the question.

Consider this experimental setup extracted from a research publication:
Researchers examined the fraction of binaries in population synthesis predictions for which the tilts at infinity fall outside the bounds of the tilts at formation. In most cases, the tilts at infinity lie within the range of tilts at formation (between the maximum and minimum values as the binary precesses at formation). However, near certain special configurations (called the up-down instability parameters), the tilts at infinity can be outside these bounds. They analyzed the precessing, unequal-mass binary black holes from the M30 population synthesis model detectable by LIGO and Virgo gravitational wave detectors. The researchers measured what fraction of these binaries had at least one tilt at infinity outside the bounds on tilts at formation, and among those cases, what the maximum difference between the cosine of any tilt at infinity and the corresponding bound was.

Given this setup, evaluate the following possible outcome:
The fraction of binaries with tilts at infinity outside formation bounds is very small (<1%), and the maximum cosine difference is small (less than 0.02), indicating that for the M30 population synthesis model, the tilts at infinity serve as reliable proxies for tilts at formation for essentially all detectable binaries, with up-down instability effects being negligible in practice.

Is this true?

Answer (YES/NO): NO